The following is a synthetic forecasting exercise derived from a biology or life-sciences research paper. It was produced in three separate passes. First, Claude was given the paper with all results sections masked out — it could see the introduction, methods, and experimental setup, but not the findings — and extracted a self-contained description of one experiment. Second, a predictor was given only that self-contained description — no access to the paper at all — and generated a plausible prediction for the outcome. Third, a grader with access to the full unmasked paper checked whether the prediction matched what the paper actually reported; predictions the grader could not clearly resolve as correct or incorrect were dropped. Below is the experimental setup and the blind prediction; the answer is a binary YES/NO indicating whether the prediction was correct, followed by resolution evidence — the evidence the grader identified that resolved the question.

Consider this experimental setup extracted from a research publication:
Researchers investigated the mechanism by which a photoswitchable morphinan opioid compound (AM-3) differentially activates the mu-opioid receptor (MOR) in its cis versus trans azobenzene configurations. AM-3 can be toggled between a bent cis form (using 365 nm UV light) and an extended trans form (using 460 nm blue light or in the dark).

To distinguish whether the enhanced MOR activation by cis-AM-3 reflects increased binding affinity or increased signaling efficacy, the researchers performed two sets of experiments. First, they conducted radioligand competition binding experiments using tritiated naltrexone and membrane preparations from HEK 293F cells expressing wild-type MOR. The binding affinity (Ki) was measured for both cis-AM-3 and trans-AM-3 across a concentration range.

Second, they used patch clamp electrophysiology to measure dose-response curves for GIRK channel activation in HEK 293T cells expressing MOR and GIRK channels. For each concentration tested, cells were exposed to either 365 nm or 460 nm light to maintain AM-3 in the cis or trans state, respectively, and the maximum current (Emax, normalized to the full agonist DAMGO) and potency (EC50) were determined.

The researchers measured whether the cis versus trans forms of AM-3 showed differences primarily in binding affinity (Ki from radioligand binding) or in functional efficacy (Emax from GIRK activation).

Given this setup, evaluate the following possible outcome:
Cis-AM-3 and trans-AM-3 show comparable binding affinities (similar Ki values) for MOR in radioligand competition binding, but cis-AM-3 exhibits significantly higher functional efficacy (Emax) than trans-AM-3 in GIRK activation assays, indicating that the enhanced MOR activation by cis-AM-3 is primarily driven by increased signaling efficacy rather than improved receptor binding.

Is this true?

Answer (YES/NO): YES